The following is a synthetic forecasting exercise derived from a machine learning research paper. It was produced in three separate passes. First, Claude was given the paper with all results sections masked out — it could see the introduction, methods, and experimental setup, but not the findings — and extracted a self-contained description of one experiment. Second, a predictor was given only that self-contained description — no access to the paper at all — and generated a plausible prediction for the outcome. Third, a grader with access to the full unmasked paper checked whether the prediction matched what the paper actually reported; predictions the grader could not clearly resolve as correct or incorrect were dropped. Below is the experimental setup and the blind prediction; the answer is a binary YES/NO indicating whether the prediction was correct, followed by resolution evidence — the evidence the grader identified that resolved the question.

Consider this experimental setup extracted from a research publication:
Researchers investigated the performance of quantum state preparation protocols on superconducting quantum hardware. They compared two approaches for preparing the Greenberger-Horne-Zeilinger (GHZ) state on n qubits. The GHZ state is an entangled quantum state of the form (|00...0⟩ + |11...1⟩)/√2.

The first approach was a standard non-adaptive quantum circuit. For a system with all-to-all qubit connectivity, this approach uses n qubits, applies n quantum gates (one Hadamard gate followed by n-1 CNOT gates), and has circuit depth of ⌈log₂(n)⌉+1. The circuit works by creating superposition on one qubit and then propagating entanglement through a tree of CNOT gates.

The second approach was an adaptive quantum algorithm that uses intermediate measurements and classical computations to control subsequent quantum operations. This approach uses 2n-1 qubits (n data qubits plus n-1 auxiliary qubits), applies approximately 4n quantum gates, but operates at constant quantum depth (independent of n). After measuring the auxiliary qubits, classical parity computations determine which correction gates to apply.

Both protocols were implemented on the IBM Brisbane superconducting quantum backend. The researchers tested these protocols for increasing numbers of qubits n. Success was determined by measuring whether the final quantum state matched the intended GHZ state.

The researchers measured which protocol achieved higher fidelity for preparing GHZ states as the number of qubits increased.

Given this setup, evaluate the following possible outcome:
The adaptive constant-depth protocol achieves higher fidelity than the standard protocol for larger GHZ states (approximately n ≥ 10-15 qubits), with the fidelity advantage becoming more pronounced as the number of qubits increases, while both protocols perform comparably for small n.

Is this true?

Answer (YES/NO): NO